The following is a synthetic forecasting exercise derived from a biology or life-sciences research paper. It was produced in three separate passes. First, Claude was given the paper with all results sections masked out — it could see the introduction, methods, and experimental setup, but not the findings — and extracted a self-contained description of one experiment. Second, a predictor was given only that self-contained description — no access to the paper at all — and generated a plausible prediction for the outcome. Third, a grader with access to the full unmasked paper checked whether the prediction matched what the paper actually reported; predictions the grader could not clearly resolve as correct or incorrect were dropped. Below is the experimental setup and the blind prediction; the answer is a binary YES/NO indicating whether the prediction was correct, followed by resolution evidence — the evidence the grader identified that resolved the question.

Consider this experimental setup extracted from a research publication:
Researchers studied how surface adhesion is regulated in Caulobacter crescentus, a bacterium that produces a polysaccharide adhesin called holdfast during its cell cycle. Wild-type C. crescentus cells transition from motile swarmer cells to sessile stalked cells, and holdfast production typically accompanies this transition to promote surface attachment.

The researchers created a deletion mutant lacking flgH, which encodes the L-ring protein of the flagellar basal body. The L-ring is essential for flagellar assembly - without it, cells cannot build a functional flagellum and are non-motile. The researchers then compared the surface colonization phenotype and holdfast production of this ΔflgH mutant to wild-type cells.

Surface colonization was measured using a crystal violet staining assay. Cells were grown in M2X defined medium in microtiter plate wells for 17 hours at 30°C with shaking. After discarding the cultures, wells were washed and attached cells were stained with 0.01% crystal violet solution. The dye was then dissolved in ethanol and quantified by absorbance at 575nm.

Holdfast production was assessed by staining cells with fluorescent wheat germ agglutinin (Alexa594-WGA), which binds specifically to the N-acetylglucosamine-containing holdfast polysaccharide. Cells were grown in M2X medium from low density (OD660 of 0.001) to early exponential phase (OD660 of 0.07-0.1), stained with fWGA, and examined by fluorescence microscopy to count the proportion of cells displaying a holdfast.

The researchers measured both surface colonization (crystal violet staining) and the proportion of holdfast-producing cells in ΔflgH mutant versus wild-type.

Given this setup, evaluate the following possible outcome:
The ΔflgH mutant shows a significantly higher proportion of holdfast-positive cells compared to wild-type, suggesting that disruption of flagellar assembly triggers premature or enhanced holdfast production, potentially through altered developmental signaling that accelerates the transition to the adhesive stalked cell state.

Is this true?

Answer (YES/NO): YES